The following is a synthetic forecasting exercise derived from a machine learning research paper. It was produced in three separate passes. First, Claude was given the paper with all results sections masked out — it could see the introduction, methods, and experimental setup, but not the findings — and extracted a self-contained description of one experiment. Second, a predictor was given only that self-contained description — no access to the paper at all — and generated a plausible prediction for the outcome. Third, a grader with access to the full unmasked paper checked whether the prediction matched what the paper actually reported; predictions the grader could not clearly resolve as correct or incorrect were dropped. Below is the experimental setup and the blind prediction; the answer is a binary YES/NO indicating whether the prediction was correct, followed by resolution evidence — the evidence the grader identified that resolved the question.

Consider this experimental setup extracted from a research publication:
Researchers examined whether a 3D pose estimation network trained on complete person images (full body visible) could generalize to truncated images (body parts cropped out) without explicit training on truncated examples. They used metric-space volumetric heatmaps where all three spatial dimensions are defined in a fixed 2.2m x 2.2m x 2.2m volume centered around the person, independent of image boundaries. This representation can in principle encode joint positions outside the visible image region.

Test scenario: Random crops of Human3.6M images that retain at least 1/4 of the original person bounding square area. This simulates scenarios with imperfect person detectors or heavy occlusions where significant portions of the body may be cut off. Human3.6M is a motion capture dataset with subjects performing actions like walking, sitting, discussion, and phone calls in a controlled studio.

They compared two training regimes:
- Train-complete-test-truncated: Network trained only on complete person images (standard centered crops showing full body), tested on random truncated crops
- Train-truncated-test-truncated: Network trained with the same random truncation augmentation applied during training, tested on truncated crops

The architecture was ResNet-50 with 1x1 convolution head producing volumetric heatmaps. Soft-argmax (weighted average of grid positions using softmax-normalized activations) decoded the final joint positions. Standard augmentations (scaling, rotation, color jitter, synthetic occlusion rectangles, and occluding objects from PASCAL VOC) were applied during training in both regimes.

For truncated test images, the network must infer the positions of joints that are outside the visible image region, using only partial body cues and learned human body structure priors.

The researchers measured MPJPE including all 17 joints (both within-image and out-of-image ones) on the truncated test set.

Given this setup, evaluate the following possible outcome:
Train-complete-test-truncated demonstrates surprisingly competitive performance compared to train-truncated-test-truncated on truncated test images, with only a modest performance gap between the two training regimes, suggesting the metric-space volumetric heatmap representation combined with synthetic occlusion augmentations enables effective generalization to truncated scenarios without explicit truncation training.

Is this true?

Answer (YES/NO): NO